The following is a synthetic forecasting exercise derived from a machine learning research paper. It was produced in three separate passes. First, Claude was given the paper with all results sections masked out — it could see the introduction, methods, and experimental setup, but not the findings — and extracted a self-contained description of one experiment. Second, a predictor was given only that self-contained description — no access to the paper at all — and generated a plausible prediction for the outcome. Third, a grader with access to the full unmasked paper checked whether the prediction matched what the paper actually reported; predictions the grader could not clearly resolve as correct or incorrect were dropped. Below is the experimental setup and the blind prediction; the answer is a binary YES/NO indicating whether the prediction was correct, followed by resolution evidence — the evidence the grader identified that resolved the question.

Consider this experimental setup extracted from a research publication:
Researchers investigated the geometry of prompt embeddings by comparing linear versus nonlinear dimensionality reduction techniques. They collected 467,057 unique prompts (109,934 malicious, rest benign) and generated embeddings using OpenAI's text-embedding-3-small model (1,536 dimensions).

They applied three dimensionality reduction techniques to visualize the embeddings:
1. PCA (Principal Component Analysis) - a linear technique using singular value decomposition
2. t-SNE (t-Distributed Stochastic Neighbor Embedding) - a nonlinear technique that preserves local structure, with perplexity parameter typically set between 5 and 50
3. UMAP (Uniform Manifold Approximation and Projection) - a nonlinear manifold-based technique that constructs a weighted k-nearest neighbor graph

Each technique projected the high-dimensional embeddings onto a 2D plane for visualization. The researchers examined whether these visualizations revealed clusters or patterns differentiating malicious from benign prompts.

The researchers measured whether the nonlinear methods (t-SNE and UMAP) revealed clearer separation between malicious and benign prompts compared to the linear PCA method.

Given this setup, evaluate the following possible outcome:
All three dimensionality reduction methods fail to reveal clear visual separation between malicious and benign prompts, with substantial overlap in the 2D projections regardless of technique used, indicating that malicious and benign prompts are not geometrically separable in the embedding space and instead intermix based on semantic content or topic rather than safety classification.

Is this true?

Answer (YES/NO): NO